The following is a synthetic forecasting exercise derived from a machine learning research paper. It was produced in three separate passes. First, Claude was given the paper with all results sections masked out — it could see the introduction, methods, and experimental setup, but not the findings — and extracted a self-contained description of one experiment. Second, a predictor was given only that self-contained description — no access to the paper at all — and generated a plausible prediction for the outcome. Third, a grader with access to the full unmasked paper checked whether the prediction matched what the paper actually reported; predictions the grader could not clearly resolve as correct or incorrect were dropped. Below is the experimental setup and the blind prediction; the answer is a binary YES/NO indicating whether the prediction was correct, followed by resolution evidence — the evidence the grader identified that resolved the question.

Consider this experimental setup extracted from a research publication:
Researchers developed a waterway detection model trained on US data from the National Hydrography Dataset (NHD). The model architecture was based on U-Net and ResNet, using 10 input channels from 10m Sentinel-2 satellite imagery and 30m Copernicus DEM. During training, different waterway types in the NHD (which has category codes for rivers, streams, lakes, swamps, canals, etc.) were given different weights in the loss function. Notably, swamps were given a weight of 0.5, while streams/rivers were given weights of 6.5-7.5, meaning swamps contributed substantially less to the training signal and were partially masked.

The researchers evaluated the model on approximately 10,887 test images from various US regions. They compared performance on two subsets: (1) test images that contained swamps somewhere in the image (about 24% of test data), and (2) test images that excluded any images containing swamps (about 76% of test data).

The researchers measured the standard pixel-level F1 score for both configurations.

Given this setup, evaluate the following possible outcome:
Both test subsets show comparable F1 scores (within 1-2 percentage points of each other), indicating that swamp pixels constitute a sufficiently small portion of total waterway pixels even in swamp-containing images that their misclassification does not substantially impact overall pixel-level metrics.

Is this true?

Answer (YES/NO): NO